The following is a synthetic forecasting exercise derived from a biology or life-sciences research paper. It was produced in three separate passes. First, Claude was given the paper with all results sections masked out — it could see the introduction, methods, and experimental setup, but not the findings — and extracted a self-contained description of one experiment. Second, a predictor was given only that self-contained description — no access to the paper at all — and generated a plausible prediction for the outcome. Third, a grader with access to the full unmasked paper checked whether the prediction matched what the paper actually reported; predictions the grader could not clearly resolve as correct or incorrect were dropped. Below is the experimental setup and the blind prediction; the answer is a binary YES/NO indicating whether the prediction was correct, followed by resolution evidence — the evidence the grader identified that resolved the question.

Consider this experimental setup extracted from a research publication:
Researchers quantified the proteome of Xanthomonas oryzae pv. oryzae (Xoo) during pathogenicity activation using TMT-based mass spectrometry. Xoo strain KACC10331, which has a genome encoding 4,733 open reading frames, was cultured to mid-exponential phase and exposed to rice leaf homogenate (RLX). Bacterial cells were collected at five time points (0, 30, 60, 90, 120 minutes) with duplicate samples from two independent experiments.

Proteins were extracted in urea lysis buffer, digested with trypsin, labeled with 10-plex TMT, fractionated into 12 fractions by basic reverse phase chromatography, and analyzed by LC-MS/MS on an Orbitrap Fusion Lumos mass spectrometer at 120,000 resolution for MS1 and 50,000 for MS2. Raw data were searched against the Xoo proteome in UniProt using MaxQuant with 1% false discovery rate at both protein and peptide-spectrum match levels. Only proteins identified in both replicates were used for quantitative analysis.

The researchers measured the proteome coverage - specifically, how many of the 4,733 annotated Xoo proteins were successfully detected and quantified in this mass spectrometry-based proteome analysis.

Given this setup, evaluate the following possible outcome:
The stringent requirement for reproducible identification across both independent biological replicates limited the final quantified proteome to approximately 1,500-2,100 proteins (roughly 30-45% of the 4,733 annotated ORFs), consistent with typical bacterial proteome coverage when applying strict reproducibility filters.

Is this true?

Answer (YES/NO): NO